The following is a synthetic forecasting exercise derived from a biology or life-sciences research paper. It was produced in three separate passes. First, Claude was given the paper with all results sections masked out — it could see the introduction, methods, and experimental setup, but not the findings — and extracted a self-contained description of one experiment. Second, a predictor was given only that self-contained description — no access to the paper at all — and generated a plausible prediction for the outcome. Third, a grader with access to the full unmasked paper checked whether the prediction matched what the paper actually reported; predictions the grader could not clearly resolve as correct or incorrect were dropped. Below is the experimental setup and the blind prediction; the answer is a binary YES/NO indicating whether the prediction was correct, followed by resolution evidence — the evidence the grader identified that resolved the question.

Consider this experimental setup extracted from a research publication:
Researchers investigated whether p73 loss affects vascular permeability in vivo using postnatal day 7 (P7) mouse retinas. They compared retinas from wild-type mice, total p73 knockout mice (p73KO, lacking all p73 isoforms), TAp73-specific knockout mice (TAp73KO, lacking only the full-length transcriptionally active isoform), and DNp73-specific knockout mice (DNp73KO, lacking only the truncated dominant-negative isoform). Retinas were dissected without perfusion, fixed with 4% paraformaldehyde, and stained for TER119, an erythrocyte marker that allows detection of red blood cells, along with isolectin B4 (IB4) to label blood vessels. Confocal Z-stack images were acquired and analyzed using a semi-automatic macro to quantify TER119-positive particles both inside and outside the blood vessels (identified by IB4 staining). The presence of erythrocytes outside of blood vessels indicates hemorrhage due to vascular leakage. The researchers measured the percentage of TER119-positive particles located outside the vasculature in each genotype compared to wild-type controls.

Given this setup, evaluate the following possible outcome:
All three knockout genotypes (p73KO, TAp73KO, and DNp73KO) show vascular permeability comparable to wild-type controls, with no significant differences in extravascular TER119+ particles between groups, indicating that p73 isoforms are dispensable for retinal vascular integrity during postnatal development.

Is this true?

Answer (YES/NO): NO